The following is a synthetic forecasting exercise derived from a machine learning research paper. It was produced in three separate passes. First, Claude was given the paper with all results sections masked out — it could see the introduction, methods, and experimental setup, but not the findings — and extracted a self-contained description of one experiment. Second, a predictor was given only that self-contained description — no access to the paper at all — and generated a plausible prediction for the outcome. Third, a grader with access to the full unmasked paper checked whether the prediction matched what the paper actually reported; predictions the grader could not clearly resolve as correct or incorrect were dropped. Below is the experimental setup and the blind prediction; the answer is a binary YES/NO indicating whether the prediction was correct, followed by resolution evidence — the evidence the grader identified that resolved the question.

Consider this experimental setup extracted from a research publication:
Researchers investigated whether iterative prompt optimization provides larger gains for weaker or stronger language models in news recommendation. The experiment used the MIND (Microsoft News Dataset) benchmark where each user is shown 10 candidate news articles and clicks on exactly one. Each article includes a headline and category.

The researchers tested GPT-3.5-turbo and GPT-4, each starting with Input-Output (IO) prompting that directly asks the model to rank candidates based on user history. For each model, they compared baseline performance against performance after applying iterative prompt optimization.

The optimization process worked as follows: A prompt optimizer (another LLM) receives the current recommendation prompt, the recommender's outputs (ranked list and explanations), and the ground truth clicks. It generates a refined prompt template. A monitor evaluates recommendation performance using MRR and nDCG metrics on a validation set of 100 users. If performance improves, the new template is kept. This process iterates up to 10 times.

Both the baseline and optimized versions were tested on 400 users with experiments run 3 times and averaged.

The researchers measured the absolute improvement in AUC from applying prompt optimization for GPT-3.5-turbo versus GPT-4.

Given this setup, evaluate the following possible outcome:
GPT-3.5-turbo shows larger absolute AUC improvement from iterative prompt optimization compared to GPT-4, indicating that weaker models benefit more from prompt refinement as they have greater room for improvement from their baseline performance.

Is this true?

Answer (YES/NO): NO